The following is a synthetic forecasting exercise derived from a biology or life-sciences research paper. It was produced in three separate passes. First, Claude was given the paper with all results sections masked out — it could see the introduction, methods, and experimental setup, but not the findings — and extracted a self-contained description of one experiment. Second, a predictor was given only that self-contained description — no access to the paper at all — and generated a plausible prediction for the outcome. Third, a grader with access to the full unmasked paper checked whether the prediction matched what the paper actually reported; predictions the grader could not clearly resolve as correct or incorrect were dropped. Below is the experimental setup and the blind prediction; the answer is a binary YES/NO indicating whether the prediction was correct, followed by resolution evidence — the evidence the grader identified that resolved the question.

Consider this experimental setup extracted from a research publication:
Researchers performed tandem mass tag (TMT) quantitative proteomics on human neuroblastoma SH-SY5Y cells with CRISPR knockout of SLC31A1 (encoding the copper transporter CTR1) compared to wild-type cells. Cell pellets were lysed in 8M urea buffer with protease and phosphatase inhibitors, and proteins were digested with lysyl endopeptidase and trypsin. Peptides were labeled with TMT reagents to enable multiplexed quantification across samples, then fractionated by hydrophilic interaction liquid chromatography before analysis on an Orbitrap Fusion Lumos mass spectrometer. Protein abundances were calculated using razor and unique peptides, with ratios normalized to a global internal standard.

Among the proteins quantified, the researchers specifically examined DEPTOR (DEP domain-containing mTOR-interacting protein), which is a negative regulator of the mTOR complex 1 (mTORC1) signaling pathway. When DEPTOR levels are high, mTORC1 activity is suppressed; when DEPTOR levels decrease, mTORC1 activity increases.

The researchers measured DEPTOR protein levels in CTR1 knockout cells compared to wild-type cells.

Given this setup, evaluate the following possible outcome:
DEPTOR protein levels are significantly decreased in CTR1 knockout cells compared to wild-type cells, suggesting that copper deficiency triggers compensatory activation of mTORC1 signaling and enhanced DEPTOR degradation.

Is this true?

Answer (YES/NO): YES